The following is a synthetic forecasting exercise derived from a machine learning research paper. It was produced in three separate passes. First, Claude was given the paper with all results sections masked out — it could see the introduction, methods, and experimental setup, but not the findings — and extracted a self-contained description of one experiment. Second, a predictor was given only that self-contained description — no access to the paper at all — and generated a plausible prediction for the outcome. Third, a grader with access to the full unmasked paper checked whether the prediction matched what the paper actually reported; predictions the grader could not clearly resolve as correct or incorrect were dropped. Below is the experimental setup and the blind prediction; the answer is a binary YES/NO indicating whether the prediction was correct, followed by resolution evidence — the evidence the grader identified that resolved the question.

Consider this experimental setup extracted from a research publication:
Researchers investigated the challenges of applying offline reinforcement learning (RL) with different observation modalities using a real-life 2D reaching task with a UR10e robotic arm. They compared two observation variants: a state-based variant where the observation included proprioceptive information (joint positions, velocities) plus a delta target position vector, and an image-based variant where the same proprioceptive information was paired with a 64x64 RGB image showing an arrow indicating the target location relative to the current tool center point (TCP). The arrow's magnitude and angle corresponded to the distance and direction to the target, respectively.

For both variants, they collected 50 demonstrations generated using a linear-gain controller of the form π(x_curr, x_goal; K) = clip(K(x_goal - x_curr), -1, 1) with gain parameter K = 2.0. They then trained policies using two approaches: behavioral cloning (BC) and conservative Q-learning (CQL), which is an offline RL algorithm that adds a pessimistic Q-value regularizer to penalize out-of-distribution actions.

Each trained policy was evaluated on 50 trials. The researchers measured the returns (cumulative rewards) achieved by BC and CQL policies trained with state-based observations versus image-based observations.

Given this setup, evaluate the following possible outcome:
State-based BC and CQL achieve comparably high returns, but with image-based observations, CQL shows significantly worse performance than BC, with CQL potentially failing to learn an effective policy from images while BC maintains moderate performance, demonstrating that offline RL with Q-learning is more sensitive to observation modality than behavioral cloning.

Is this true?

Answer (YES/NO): NO